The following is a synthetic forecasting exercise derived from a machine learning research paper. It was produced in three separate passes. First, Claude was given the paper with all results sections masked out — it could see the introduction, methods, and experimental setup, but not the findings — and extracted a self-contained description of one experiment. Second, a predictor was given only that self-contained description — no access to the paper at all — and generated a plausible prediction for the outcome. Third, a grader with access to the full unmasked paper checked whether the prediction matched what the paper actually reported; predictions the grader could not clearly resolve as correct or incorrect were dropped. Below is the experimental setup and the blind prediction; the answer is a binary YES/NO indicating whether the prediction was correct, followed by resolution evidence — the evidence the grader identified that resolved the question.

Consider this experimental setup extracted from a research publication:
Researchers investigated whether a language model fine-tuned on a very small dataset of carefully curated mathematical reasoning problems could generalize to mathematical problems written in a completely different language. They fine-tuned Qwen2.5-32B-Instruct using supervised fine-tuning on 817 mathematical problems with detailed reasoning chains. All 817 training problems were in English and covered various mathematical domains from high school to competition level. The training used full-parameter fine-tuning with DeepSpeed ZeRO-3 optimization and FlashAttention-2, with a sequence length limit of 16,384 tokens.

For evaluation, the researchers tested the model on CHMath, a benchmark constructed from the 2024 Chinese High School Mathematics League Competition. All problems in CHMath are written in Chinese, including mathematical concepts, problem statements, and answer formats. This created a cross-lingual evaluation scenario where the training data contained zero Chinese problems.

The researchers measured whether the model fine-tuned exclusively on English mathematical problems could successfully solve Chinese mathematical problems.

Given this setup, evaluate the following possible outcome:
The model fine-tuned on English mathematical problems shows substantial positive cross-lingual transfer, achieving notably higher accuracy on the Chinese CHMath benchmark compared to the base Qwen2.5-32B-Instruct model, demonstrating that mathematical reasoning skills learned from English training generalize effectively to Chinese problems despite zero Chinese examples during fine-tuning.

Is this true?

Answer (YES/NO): YES